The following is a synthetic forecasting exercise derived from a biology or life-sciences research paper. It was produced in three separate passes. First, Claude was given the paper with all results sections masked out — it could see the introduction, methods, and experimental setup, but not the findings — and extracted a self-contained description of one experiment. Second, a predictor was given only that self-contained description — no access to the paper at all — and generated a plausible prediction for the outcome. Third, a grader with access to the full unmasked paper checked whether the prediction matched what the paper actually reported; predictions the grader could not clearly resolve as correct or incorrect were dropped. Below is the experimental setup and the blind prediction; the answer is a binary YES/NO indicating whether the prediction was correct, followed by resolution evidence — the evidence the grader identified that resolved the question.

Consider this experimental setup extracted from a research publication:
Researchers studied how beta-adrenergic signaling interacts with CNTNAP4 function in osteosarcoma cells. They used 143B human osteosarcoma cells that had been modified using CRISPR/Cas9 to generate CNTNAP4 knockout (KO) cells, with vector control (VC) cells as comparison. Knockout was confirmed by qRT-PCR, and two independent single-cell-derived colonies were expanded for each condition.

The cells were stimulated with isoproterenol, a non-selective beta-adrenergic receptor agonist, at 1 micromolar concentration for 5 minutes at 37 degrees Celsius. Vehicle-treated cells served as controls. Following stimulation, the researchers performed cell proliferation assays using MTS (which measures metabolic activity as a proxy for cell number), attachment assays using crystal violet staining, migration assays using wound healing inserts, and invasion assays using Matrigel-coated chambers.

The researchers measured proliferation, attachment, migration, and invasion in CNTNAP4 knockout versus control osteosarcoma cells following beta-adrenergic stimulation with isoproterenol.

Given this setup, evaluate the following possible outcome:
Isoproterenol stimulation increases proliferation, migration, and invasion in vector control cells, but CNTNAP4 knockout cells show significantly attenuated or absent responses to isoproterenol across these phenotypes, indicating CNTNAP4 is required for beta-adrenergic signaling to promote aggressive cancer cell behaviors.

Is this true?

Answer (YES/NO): NO